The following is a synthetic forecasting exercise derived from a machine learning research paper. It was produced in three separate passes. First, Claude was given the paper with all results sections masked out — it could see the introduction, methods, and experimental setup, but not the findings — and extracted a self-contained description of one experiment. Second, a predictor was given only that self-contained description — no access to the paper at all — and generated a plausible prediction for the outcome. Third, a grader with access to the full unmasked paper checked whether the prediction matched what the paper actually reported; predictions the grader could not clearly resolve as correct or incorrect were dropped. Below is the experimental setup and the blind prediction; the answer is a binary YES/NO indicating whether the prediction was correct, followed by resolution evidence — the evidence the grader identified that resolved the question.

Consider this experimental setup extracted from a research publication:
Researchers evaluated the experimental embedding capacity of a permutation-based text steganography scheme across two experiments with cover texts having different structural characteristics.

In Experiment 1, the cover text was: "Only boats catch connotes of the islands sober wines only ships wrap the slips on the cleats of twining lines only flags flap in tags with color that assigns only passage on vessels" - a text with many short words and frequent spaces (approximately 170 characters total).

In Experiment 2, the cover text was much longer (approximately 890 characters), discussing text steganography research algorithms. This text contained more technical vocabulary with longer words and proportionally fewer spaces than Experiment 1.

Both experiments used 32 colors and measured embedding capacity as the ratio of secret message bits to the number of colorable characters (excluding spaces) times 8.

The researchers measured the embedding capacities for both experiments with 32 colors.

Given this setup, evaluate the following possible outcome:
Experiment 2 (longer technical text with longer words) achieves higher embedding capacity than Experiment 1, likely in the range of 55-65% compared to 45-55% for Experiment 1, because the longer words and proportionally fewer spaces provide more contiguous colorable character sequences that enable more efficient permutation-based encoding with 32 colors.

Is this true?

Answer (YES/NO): NO